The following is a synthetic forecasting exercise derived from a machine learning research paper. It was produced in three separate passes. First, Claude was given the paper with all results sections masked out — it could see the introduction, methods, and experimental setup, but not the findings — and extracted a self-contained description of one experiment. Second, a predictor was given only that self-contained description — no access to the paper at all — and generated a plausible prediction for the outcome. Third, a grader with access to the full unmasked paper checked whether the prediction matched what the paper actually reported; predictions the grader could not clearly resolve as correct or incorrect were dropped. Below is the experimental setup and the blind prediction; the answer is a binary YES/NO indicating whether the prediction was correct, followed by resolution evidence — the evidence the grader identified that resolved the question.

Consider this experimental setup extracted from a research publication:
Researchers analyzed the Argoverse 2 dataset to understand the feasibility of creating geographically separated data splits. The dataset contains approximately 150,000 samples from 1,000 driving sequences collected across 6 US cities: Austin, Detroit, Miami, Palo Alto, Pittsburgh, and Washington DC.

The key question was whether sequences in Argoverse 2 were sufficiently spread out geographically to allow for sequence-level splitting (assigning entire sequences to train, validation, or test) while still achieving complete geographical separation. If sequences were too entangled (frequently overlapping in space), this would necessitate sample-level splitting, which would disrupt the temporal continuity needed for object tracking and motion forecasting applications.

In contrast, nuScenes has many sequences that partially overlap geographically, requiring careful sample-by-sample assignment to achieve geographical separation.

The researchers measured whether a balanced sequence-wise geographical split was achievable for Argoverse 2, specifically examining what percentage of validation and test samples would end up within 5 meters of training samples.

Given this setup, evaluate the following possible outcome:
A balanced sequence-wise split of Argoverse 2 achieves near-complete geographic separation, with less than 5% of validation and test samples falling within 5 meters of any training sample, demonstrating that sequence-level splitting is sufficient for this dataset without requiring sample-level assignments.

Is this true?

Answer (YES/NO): YES